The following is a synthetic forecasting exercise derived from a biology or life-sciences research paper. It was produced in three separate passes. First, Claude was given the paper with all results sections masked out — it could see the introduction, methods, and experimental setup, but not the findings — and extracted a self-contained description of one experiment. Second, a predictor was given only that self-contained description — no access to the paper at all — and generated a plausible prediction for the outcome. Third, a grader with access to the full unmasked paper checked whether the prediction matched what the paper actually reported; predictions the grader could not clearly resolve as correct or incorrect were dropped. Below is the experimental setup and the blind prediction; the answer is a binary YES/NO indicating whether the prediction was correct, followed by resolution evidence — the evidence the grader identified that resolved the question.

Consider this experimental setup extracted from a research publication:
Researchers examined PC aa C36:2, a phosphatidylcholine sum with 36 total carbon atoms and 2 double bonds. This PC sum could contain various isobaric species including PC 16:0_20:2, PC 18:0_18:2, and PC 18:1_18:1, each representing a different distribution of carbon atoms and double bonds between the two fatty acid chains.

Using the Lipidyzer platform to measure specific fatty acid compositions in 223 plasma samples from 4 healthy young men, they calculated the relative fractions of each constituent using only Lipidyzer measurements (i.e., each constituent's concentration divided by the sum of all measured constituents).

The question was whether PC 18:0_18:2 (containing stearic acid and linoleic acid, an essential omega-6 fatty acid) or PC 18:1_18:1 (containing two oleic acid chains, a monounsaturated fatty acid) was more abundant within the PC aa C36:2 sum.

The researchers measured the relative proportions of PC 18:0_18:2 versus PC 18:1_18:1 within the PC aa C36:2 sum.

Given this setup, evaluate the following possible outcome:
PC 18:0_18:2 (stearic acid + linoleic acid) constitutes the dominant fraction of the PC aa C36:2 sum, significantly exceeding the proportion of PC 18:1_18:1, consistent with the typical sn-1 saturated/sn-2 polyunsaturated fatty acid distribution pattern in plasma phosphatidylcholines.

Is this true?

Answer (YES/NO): YES